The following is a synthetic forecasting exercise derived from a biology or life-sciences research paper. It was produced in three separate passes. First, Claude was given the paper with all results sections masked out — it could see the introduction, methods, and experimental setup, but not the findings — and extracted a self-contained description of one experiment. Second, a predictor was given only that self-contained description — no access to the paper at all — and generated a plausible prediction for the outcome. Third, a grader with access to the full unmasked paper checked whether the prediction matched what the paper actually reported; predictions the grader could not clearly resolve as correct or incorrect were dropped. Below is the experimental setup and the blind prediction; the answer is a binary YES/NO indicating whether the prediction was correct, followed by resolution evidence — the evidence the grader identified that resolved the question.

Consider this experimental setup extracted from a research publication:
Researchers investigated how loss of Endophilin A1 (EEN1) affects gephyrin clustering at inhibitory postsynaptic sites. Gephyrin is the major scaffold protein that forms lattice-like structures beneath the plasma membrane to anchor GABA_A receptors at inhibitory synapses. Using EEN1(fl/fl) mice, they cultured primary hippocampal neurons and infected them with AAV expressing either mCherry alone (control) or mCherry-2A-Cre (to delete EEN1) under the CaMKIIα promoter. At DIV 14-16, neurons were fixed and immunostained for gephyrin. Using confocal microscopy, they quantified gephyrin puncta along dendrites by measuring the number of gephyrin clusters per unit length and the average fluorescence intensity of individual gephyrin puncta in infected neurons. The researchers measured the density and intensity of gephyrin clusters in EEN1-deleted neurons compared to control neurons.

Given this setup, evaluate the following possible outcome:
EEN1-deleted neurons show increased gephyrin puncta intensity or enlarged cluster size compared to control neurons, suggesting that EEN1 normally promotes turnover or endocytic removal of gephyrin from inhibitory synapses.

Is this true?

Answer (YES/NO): NO